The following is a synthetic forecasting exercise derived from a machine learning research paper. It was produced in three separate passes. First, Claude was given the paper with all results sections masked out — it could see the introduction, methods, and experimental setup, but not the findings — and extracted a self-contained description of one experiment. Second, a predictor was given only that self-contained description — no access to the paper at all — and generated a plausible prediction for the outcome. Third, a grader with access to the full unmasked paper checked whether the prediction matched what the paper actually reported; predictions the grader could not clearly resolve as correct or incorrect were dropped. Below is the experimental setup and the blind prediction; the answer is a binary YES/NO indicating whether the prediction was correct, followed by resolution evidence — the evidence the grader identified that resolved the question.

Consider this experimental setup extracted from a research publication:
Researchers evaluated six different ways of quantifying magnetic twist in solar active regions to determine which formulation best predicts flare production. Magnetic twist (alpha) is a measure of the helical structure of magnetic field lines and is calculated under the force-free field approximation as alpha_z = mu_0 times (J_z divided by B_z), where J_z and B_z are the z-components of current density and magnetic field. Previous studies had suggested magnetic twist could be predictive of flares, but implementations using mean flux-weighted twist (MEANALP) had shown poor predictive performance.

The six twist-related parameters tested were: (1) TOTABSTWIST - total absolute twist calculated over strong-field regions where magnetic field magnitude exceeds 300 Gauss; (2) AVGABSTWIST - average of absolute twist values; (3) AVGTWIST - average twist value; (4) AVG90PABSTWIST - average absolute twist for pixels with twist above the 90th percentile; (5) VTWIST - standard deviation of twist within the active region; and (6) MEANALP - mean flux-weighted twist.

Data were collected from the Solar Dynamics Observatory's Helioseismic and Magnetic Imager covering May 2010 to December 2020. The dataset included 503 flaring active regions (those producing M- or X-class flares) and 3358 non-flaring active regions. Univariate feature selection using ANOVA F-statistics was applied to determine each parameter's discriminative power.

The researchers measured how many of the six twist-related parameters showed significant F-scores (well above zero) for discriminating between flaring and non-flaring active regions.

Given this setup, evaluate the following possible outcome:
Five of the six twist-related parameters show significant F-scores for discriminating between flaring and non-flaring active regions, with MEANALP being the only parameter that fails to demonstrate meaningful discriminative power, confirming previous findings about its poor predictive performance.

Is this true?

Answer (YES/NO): NO